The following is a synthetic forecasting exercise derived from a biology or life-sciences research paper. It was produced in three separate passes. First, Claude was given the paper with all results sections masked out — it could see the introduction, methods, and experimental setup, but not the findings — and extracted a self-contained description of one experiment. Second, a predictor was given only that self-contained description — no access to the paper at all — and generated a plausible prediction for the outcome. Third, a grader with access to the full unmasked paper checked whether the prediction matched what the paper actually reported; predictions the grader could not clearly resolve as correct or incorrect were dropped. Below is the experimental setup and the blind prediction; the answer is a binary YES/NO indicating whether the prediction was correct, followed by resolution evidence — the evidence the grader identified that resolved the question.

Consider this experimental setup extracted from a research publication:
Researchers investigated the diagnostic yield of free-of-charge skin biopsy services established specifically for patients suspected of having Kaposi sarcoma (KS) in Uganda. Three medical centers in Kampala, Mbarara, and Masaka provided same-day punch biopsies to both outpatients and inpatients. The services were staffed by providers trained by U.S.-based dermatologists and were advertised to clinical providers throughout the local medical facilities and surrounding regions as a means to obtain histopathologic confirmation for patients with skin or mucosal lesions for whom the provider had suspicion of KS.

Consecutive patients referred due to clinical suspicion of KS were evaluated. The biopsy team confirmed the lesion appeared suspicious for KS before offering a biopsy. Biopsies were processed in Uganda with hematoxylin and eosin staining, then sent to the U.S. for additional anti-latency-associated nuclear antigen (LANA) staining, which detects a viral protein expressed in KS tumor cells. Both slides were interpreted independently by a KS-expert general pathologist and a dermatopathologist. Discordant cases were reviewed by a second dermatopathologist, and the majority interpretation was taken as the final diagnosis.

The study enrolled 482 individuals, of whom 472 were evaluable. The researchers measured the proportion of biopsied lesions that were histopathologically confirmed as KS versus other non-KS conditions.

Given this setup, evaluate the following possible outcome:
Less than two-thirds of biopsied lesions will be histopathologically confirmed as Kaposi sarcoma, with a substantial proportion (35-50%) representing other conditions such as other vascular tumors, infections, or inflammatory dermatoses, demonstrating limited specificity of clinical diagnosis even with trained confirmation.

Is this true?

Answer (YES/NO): NO